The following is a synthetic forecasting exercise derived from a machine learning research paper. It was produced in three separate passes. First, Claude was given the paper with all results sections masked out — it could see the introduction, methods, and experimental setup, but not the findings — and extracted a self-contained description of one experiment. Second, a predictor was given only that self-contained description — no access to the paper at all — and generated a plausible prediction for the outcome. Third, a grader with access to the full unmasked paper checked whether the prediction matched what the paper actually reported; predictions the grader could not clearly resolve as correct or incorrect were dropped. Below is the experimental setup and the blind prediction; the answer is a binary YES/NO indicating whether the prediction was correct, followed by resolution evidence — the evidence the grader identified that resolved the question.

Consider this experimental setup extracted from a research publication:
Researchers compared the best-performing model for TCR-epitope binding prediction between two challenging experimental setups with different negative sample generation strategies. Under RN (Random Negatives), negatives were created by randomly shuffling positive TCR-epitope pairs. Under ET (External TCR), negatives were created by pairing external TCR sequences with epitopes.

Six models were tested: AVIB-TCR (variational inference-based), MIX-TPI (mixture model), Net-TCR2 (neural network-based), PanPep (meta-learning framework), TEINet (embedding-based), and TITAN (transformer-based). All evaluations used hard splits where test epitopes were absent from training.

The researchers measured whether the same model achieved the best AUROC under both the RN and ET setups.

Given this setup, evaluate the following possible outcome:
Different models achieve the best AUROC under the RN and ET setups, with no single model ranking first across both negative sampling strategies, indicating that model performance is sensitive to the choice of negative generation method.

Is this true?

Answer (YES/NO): YES